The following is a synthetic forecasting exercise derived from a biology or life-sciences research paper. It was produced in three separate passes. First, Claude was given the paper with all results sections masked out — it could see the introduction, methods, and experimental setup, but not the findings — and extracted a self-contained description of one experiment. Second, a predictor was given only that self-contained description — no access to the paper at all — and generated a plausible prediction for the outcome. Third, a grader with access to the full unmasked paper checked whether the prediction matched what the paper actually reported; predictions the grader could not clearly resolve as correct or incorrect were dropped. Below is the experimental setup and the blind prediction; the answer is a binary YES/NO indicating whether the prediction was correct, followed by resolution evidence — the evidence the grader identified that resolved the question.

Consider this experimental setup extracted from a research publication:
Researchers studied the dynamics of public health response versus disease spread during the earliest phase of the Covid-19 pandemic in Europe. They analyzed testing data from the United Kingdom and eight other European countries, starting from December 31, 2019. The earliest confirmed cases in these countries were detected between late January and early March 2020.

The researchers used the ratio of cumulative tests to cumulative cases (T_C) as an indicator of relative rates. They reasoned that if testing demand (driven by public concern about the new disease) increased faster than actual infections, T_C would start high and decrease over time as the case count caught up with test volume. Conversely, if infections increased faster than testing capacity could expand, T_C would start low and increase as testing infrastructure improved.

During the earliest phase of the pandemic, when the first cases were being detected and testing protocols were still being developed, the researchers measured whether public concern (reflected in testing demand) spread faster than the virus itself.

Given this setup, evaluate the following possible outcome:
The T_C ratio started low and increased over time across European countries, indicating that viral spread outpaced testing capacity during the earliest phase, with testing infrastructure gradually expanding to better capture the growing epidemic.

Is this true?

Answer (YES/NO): NO